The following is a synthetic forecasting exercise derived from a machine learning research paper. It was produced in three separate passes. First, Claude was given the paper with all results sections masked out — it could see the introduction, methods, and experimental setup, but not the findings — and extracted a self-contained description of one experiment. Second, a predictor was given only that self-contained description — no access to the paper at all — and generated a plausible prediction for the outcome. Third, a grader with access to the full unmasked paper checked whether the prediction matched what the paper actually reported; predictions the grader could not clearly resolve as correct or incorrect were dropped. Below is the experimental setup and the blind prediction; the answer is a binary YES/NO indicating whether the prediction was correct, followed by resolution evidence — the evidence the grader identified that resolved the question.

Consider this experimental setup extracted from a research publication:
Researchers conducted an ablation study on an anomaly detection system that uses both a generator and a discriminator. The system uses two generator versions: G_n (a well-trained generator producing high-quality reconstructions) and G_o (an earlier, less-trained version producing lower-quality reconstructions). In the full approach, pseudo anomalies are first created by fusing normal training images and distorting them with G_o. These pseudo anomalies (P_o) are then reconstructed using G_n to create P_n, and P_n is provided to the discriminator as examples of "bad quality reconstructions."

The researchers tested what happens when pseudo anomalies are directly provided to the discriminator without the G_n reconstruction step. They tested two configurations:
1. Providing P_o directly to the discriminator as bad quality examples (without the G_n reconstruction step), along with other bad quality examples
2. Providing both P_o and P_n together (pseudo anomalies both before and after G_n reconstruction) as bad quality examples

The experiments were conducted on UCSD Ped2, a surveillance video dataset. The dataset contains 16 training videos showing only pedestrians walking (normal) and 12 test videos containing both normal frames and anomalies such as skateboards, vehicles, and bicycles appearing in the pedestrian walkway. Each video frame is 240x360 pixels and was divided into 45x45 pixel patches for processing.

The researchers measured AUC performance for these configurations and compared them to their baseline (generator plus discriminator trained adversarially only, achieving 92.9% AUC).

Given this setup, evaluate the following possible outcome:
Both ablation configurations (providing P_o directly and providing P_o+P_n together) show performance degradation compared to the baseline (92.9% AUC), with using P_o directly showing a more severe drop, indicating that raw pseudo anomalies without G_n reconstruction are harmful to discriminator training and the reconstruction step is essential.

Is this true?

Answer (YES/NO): YES